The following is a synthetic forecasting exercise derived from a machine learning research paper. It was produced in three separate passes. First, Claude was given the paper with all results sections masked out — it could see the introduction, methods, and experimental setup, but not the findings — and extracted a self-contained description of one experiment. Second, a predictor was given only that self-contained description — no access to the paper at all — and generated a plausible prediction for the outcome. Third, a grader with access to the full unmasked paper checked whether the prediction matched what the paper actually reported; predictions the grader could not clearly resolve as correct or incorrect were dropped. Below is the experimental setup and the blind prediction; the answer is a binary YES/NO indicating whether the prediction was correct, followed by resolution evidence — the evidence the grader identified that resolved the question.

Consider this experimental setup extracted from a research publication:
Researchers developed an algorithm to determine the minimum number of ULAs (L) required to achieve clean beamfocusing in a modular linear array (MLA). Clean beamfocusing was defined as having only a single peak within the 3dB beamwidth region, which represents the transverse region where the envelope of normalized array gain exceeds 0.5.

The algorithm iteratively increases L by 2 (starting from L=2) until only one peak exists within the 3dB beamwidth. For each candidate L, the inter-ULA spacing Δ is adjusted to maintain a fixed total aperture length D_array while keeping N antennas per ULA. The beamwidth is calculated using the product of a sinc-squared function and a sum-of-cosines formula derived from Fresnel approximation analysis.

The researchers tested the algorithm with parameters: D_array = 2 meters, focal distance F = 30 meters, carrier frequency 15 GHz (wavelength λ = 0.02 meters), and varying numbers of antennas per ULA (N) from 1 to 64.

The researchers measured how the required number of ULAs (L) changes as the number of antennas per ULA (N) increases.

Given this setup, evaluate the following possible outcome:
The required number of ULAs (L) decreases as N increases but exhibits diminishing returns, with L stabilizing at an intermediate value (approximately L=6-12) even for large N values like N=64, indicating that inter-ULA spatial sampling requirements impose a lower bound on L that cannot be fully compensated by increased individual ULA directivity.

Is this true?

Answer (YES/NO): NO